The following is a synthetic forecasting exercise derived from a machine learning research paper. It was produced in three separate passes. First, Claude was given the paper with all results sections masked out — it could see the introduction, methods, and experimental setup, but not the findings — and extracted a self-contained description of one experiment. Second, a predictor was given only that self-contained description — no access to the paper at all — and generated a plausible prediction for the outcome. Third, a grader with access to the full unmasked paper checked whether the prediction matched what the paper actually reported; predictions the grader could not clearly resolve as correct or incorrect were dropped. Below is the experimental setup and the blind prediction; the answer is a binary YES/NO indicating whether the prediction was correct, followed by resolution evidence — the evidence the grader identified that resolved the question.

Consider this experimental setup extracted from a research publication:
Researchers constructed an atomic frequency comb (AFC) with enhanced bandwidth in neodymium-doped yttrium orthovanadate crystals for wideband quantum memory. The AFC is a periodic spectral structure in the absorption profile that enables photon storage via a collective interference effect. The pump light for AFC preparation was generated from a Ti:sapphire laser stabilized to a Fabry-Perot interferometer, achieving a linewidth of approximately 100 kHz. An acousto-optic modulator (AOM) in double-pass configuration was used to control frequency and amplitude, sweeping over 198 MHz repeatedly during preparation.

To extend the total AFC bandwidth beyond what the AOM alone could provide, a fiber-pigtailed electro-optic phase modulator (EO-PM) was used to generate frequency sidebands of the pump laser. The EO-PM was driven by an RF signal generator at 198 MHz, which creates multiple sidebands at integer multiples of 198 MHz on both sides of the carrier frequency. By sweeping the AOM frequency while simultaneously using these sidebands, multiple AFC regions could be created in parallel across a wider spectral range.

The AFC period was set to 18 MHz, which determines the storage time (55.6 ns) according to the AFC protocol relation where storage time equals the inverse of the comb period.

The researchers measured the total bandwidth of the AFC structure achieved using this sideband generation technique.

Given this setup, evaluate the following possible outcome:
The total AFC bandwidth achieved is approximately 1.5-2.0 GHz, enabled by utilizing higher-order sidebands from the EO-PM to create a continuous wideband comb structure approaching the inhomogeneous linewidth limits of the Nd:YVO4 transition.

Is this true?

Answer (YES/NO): NO